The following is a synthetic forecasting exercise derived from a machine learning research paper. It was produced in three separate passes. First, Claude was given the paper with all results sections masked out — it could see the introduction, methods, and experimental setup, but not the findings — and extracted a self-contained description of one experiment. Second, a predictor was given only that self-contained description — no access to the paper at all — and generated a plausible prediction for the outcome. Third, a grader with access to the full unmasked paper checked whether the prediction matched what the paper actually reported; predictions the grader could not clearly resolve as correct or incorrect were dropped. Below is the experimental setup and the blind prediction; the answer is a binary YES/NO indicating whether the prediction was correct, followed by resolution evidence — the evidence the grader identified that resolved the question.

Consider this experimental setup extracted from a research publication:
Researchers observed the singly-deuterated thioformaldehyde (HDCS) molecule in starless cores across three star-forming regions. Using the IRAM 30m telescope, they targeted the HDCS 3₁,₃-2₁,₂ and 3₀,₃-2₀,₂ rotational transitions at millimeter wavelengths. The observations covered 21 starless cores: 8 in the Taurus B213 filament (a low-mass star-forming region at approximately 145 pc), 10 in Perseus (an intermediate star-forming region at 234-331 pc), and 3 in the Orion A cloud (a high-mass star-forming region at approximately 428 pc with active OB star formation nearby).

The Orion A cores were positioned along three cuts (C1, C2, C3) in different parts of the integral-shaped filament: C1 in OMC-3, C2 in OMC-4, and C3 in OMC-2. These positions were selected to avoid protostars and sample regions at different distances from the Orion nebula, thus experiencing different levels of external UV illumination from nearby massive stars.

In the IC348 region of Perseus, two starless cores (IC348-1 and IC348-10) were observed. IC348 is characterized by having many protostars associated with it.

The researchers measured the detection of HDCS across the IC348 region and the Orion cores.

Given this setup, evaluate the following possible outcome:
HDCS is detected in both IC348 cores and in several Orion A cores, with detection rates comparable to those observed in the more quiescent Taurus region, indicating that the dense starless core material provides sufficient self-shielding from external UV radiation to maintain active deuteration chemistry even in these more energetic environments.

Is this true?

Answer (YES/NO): NO